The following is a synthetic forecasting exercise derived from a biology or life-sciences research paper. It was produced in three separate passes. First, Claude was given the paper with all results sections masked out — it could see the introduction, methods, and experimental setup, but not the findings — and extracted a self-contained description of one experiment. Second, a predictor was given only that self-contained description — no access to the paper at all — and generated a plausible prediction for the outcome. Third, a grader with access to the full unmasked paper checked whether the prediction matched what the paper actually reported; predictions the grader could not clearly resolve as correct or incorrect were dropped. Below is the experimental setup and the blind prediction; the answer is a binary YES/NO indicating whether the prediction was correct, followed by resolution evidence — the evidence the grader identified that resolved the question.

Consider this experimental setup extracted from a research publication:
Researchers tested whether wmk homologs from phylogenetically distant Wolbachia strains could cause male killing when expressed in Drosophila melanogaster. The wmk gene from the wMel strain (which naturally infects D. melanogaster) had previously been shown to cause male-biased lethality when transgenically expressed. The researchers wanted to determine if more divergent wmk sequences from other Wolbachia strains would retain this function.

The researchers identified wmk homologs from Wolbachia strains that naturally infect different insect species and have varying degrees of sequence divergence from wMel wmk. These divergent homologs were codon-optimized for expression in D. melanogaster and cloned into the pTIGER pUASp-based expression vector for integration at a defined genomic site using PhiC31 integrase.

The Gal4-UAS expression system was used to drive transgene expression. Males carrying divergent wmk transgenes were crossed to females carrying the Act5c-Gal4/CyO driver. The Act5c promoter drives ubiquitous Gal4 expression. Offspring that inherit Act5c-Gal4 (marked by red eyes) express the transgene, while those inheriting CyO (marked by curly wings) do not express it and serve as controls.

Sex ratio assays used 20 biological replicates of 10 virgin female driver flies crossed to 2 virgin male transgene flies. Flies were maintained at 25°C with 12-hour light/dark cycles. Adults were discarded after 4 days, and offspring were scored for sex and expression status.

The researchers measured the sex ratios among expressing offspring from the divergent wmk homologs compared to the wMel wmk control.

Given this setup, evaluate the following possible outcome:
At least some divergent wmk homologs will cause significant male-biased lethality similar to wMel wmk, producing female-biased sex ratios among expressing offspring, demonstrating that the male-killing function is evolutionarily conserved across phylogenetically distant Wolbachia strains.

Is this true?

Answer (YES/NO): NO